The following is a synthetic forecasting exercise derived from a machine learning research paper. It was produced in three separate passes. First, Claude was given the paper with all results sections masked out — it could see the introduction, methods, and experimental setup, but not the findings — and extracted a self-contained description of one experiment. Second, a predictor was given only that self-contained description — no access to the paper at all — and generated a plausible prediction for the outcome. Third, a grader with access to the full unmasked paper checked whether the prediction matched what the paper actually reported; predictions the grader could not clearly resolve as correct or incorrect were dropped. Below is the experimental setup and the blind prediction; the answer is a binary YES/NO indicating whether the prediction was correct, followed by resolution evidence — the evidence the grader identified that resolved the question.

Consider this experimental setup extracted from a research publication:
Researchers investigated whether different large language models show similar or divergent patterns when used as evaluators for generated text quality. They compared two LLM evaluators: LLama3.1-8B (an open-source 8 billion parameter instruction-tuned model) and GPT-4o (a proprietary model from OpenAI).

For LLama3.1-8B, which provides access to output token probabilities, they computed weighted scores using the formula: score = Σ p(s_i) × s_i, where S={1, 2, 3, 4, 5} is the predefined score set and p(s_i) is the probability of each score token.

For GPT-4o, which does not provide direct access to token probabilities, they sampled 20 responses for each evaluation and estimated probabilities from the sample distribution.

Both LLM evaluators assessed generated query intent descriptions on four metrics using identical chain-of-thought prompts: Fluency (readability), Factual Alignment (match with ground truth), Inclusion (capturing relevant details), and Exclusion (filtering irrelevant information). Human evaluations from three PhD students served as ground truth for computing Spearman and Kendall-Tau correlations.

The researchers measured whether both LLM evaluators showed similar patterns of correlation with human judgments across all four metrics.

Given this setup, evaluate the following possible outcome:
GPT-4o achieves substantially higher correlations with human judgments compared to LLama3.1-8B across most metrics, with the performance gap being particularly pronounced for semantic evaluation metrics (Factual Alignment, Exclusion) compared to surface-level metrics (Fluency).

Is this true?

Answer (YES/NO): NO